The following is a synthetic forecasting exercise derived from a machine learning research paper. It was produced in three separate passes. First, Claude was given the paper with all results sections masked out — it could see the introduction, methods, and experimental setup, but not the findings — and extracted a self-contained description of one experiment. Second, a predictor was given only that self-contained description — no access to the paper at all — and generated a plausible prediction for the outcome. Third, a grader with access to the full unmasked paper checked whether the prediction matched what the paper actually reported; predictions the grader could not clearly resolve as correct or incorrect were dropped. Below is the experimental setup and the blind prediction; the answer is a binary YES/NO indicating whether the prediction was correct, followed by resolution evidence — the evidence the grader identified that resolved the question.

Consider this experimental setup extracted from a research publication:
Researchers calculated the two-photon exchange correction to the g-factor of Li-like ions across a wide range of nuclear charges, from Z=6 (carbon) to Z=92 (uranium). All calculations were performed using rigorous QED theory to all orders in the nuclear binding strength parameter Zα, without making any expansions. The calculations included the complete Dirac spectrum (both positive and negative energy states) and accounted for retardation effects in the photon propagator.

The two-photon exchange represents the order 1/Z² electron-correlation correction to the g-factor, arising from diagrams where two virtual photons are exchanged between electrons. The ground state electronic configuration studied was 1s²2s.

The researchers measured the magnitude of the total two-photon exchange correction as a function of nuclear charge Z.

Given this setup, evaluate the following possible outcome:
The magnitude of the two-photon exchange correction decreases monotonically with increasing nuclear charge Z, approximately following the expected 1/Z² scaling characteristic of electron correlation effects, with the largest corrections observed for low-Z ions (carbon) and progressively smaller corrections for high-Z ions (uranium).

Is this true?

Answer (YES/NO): NO